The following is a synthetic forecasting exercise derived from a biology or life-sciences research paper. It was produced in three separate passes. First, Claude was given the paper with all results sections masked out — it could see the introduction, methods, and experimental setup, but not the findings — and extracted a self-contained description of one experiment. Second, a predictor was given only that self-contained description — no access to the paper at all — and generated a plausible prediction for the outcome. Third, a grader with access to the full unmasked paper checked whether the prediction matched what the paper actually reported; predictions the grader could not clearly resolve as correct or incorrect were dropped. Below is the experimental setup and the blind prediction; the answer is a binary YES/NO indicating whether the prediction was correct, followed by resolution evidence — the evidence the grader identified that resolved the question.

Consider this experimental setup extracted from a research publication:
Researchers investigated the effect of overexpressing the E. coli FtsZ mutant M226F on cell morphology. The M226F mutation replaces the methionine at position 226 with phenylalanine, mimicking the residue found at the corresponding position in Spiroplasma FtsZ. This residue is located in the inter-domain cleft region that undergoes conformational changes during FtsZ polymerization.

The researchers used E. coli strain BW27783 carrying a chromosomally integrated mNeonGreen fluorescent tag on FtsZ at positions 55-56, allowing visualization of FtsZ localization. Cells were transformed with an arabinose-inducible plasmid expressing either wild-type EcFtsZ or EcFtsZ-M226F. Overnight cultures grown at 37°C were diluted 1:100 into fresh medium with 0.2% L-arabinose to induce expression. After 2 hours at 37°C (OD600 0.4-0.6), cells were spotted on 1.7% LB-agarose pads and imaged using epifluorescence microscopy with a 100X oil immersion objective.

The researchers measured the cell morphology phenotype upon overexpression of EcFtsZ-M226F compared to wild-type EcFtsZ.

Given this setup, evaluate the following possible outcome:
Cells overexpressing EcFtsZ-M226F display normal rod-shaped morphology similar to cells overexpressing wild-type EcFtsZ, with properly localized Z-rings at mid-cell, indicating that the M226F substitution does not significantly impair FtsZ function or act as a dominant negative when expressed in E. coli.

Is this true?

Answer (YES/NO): NO